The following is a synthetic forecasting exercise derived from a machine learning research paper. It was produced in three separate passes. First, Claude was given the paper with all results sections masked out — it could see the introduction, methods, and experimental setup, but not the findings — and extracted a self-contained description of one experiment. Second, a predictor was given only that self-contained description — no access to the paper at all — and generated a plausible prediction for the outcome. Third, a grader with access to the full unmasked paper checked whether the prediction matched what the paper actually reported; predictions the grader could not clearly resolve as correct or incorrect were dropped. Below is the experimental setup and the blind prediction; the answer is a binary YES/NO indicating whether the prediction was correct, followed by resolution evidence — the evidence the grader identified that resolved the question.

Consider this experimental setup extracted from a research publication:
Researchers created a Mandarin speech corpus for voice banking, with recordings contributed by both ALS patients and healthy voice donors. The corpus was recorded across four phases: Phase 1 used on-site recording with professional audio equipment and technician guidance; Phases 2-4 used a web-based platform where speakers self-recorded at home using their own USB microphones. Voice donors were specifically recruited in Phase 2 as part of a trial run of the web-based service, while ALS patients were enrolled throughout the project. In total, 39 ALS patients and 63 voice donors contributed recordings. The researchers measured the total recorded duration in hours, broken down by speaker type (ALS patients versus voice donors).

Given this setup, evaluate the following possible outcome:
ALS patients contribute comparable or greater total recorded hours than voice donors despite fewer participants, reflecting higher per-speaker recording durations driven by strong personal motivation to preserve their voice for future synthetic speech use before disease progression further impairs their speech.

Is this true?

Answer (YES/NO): YES